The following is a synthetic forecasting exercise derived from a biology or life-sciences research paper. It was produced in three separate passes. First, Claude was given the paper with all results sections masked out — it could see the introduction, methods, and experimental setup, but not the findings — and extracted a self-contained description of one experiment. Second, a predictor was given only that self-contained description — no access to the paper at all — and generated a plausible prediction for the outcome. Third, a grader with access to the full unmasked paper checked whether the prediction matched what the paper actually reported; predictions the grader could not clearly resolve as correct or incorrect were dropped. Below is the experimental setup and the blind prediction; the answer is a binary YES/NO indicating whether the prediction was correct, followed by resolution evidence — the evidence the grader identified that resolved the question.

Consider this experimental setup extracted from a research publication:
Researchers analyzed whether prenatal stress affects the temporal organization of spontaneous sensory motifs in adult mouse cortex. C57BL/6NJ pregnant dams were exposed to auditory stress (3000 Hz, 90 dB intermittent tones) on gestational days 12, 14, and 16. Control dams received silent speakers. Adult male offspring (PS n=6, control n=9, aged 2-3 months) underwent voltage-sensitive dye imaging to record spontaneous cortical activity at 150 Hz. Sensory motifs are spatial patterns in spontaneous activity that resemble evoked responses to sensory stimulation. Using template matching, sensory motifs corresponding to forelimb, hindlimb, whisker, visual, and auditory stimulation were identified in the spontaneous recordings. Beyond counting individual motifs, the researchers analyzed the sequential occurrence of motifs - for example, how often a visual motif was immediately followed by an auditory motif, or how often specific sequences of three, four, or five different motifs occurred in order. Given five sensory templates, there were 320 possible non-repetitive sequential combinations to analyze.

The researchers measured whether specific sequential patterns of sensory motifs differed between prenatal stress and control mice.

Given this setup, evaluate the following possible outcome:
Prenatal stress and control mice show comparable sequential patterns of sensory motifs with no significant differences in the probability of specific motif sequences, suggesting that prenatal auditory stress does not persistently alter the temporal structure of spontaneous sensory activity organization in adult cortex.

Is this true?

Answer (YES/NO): NO